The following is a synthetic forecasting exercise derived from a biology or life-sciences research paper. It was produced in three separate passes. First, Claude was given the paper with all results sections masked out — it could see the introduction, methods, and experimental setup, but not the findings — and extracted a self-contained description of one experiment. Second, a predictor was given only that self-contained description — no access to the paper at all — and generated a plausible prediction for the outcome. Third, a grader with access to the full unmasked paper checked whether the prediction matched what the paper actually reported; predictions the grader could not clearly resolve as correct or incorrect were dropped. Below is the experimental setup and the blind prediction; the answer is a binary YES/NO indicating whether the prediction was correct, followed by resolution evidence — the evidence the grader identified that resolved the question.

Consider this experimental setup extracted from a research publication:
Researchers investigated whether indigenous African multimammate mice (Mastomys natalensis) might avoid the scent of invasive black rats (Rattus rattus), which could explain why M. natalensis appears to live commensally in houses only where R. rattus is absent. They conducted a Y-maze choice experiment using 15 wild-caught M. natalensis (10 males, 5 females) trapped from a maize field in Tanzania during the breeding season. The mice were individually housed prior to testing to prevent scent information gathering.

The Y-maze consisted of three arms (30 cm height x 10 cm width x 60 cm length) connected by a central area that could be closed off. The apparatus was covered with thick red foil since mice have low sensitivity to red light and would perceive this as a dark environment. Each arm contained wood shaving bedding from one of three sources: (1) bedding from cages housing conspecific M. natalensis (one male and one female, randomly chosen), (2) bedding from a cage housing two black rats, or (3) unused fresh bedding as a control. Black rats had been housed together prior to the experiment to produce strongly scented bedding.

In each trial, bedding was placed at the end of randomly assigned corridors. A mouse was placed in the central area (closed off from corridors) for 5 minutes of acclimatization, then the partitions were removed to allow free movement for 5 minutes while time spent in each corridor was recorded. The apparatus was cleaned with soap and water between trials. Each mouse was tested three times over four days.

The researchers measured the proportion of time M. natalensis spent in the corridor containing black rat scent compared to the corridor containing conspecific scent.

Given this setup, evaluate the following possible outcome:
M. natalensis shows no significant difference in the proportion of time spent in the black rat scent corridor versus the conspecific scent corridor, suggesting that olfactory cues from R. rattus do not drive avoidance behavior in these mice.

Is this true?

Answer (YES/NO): YES